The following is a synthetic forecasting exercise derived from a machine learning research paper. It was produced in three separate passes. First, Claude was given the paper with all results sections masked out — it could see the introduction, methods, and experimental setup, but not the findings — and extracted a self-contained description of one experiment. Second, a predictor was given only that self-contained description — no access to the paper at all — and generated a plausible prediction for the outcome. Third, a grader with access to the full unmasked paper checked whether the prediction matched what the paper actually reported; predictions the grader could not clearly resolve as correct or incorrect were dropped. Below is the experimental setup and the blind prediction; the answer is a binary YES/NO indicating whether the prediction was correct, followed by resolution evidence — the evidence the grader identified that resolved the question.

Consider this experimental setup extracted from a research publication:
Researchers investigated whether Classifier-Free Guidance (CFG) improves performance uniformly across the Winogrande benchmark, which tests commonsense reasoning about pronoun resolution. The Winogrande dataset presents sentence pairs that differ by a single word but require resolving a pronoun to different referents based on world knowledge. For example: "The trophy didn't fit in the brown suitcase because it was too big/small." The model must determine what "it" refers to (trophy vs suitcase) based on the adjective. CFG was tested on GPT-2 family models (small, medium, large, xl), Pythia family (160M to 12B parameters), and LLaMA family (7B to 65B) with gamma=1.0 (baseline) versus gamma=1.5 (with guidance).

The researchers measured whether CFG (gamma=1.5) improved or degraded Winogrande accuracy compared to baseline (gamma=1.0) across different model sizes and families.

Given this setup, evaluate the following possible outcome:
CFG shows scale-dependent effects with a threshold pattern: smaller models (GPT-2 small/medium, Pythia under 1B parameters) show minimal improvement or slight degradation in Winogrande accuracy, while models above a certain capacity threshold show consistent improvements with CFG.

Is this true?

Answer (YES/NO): NO